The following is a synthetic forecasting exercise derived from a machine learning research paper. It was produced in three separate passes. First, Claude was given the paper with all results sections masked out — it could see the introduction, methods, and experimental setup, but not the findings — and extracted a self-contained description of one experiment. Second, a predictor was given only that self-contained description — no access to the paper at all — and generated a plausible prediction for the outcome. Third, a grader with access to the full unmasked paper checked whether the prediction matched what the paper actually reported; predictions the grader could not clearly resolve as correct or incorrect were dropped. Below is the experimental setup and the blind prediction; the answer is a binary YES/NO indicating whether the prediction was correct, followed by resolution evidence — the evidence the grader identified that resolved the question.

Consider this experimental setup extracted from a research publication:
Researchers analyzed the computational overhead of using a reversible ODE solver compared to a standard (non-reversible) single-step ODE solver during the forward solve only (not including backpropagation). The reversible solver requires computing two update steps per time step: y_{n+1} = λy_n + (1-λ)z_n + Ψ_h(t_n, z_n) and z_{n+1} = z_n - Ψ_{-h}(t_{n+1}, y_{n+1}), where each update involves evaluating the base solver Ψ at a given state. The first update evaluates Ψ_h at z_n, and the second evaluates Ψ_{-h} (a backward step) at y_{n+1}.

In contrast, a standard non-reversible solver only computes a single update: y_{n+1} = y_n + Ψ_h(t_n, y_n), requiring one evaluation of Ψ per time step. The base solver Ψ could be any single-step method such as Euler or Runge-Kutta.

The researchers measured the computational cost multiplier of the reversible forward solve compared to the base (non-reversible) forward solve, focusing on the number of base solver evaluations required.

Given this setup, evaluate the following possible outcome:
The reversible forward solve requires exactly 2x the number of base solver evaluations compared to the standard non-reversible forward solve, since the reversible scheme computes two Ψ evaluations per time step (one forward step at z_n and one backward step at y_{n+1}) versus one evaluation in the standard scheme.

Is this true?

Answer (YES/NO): YES